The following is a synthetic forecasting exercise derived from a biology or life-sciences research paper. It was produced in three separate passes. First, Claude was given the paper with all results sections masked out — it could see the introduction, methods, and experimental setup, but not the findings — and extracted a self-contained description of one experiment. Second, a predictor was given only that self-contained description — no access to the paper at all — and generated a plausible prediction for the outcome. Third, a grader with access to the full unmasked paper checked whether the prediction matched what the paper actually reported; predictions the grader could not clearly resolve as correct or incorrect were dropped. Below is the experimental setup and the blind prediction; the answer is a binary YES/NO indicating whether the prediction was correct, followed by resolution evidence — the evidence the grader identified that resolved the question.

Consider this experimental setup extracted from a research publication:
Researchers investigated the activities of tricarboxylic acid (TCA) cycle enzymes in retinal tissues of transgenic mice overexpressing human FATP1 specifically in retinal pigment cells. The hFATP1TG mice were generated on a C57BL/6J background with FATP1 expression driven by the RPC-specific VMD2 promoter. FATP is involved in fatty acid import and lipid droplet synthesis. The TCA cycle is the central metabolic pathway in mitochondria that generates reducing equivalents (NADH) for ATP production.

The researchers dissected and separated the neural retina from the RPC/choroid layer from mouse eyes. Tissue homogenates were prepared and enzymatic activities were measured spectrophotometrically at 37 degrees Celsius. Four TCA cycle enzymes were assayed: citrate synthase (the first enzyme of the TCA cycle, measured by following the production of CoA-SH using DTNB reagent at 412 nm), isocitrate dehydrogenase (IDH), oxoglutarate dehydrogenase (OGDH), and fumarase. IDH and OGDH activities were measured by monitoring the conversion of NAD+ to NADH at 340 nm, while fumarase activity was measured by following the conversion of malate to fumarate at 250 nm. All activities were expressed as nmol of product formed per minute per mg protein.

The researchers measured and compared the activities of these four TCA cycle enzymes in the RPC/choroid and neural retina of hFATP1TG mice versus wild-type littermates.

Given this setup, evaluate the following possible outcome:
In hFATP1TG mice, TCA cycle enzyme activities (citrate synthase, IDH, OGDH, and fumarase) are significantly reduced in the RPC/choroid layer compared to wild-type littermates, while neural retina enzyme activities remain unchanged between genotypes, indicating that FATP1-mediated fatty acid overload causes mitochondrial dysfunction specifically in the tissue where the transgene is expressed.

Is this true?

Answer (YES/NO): NO